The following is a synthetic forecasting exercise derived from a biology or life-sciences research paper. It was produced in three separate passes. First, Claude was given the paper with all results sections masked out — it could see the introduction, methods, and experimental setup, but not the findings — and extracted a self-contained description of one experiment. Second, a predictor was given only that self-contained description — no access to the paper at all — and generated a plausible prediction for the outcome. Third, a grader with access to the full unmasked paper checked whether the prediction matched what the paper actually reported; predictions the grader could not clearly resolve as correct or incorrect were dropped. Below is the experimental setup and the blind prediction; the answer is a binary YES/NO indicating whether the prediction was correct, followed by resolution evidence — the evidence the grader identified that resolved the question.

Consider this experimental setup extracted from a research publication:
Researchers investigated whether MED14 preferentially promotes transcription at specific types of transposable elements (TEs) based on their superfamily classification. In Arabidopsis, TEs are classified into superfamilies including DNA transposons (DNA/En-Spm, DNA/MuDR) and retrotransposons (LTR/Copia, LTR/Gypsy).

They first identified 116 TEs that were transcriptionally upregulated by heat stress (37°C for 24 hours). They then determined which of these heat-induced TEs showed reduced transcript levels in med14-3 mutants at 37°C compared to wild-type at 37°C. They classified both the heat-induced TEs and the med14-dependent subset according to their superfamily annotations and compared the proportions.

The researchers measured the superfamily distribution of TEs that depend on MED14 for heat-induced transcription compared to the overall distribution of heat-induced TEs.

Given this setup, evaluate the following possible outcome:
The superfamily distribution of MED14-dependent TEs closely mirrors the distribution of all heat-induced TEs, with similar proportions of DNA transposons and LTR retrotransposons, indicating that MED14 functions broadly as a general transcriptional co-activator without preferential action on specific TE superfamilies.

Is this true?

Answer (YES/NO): NO